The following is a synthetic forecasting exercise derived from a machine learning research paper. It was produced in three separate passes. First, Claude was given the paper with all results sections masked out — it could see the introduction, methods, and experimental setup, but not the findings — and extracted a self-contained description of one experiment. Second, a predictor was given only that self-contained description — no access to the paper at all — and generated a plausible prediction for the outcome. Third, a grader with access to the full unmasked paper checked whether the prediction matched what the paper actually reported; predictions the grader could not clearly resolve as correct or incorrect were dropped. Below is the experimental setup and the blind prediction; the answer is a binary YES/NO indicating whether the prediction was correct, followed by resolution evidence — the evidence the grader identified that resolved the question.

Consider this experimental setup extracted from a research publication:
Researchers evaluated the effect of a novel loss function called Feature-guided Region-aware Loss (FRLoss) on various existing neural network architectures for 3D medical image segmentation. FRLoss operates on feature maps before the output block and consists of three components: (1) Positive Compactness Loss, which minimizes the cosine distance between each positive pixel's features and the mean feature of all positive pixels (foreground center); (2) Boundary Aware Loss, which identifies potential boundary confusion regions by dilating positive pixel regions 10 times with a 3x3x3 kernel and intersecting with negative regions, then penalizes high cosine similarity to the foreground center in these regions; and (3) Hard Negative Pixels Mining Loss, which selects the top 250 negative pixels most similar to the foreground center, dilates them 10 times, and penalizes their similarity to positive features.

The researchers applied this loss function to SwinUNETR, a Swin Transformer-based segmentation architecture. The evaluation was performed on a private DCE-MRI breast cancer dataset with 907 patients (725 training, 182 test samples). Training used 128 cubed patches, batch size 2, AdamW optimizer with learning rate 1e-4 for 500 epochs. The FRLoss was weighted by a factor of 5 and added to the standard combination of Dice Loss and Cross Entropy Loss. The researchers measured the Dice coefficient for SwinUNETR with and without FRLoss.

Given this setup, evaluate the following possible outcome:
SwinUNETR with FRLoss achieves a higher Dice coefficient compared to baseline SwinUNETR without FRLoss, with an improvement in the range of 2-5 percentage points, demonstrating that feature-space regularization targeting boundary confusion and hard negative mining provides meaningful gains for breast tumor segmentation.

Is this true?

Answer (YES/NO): NO